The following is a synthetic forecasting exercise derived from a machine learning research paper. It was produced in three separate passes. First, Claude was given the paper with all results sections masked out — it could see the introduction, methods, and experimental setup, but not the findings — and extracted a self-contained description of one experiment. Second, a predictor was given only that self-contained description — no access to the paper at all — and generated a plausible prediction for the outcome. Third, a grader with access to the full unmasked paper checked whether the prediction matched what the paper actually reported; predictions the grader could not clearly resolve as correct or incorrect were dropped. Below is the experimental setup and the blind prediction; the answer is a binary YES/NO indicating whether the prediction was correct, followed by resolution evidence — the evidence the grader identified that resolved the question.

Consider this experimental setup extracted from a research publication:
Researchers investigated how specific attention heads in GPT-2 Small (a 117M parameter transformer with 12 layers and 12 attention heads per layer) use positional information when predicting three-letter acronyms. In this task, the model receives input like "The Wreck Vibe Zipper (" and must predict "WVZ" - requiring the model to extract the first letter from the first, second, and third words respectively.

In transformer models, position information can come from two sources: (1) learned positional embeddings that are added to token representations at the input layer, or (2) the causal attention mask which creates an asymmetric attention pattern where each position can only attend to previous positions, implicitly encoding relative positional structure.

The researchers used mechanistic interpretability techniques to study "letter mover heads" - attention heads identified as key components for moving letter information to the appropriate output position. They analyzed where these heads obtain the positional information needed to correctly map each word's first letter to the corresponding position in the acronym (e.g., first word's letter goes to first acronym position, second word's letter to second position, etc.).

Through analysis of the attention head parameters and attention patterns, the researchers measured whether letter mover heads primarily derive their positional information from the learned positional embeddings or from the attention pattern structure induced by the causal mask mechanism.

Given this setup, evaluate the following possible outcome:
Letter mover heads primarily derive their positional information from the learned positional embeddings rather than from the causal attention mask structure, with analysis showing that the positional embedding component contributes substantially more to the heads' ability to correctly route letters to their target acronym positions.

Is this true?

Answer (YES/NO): NO